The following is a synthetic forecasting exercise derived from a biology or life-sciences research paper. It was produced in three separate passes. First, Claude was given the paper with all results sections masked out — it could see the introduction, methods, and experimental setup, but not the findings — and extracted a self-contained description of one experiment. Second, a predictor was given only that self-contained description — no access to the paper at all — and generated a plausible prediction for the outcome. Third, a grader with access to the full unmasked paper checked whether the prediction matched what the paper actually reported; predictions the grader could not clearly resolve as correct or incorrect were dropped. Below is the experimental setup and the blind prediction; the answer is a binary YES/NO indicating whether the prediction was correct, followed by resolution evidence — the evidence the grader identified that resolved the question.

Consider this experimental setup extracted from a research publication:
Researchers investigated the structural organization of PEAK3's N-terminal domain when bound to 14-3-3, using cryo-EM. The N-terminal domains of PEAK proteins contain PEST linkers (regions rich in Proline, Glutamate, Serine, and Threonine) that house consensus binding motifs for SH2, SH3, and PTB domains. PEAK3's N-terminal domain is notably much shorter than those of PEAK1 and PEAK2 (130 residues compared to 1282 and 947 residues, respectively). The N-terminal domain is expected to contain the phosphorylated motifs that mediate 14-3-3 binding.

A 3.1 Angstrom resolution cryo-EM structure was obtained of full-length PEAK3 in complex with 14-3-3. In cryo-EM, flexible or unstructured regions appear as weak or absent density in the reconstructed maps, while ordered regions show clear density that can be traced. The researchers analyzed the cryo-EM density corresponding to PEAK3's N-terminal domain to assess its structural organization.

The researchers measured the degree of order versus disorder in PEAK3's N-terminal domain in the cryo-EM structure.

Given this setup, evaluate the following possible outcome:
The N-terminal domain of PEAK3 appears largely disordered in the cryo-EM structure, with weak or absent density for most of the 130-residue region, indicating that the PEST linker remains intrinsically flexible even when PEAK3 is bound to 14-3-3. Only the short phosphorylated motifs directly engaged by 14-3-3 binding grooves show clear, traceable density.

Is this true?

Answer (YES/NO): YES